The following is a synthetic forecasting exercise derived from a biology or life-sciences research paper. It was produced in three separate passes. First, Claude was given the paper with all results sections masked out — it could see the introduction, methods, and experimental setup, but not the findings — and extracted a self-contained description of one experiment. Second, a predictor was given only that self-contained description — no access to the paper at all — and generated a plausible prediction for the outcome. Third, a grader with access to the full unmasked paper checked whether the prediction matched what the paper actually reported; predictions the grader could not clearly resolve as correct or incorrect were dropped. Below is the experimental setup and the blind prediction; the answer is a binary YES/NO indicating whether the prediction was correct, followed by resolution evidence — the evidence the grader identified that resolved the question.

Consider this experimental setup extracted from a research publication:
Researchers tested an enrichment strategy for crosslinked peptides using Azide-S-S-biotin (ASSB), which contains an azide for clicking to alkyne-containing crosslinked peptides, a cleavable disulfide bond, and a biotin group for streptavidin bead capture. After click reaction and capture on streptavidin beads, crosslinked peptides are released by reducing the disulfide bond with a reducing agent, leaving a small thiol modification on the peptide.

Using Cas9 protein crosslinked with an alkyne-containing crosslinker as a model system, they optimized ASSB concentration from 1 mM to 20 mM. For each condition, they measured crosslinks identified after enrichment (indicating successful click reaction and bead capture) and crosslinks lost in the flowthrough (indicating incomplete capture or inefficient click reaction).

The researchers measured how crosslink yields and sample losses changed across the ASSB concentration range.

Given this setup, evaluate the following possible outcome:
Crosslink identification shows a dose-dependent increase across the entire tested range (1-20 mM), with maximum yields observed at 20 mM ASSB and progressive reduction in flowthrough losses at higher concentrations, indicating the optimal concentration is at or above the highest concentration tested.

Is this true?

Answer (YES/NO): NO